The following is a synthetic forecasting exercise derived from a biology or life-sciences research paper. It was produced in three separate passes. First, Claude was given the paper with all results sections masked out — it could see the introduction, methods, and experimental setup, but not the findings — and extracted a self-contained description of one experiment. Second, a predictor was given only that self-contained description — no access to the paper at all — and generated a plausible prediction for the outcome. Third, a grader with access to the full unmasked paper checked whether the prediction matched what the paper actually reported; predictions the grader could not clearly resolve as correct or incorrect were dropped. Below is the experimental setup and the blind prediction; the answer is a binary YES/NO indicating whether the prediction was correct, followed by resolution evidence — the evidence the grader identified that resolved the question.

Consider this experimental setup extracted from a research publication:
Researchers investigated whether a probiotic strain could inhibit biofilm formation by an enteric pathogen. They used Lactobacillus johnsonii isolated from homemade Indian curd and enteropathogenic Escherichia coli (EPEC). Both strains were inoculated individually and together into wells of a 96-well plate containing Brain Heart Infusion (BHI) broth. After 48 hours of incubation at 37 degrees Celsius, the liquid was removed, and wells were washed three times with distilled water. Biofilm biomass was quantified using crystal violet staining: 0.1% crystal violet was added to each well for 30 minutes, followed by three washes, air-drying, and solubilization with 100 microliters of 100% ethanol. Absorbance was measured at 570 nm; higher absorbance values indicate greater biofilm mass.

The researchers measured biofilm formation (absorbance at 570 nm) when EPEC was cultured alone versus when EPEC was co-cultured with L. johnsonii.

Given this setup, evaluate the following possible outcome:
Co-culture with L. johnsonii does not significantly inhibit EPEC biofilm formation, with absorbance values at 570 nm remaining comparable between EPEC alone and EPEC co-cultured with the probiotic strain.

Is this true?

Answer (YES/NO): NO